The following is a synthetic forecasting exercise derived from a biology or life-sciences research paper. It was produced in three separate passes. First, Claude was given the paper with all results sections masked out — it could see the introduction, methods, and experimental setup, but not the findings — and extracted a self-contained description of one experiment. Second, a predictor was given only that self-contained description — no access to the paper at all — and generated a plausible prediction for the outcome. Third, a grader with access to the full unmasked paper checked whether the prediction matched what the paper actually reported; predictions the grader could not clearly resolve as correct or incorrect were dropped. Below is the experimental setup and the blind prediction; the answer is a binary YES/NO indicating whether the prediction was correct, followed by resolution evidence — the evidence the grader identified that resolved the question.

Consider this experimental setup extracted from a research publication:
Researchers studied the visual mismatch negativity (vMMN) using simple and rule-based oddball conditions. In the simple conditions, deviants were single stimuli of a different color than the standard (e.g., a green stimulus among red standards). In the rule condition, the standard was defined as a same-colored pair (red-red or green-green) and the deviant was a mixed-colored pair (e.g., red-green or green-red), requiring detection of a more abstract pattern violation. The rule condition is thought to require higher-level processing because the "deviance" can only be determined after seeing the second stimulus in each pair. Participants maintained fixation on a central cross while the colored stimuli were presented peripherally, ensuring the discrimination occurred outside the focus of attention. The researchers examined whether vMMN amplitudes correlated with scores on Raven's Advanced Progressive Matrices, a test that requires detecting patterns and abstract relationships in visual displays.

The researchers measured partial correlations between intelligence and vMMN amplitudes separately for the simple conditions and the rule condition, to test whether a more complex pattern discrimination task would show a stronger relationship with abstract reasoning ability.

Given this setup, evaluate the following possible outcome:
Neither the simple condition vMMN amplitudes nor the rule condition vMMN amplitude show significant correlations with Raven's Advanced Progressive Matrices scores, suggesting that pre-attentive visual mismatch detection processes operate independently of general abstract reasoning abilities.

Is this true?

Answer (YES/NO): YES